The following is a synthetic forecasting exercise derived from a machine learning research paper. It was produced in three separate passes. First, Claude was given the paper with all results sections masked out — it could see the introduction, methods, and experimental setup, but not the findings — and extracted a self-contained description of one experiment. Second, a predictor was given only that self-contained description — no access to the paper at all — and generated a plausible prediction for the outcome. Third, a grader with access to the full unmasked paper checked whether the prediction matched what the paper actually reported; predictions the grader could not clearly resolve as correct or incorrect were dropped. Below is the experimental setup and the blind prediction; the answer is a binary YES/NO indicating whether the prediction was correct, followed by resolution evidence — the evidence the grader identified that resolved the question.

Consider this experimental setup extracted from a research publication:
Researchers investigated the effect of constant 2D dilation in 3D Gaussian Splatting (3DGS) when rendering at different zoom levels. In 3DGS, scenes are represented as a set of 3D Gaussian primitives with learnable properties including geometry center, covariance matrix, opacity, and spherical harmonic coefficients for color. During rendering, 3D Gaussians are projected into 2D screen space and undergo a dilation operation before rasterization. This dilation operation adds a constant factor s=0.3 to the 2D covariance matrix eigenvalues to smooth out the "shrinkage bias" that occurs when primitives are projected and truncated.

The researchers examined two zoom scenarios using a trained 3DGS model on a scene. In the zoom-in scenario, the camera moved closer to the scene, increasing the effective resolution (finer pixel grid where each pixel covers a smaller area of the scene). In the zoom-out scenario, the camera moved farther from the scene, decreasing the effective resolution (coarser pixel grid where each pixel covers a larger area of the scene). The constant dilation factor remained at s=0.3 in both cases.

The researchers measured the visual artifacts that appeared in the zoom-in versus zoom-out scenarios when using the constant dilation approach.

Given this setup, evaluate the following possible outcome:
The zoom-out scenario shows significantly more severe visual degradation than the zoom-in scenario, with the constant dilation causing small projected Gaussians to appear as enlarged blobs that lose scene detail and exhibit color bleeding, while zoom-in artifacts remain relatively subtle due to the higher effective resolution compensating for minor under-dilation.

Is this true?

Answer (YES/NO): NO